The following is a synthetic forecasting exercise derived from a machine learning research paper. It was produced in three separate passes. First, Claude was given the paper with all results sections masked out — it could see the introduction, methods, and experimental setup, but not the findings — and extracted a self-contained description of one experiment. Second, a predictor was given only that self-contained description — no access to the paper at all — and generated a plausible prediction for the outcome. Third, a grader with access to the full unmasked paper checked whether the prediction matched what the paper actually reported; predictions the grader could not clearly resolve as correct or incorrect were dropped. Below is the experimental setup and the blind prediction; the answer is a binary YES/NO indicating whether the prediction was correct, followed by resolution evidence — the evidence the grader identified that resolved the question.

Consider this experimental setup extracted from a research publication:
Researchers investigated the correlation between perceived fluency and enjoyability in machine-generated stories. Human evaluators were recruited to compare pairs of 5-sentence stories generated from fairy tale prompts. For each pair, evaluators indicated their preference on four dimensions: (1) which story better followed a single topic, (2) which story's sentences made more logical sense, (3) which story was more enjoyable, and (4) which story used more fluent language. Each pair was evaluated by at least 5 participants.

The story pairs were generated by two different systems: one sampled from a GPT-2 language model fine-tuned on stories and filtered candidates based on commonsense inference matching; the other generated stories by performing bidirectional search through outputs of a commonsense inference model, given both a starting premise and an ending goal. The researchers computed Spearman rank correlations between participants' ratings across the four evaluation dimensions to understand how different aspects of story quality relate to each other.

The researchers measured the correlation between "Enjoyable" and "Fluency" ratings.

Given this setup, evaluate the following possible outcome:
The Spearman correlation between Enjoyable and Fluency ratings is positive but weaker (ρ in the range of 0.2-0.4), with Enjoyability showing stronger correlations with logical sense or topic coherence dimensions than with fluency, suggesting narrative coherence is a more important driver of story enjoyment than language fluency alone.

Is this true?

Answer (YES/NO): YES